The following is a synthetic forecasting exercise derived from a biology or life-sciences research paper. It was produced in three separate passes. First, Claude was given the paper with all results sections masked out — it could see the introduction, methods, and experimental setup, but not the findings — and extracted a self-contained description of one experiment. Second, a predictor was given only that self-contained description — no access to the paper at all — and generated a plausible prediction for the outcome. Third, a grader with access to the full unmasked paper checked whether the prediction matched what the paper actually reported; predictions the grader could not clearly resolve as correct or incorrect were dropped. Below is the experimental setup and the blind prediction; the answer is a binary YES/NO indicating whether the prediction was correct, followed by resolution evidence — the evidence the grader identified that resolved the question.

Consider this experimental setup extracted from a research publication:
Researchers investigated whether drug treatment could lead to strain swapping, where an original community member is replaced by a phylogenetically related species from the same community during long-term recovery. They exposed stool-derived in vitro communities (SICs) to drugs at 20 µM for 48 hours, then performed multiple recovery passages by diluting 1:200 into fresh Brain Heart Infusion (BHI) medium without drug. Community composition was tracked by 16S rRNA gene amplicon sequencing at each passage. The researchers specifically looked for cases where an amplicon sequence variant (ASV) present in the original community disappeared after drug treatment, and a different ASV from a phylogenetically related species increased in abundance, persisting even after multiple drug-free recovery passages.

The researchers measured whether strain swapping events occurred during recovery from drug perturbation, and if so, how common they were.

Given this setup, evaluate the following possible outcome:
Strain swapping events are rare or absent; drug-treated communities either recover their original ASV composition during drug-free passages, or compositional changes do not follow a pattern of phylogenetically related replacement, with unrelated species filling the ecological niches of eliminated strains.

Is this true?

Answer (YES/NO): NO